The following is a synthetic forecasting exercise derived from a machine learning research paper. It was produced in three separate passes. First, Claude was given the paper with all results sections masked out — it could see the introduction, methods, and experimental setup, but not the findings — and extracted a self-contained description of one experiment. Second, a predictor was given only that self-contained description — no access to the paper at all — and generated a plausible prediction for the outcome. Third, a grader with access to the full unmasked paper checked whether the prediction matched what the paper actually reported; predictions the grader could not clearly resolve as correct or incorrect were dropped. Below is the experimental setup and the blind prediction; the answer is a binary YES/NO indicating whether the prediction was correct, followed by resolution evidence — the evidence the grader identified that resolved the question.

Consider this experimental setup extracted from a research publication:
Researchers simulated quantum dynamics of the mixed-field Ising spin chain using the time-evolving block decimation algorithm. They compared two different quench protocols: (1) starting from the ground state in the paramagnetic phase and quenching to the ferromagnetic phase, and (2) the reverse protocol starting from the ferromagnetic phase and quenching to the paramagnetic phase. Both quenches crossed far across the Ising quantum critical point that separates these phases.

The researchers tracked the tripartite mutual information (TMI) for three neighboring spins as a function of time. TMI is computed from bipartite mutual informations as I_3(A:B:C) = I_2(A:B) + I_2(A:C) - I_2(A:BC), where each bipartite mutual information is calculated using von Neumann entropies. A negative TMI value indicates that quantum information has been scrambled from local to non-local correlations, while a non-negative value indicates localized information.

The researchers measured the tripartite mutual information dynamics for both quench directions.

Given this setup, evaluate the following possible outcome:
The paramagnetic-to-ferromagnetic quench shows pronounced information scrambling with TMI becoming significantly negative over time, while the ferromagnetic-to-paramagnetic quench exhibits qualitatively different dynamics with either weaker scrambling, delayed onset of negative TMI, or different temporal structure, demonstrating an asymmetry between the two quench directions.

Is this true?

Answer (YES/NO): YES